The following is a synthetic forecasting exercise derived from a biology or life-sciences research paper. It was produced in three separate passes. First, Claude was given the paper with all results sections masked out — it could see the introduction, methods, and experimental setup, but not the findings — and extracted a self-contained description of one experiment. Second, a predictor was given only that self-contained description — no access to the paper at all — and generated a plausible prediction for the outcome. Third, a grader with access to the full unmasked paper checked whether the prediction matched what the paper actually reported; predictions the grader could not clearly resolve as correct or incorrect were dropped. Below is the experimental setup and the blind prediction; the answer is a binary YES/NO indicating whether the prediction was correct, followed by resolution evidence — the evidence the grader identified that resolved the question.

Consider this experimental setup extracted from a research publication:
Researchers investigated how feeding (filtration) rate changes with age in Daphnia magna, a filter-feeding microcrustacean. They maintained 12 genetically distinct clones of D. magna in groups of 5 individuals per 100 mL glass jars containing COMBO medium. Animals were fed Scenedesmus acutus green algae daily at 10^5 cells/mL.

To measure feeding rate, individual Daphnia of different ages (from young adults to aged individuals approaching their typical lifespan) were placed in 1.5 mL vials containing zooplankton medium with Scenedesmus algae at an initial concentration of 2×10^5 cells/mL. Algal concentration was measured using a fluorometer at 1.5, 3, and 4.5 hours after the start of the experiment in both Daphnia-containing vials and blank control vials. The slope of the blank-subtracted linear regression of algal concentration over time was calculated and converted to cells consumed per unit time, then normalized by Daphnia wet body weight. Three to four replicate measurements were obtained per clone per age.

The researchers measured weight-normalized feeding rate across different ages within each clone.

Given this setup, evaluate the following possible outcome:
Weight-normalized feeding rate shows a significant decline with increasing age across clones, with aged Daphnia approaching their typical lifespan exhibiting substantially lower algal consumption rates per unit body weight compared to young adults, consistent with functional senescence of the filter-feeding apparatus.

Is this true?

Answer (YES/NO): YES